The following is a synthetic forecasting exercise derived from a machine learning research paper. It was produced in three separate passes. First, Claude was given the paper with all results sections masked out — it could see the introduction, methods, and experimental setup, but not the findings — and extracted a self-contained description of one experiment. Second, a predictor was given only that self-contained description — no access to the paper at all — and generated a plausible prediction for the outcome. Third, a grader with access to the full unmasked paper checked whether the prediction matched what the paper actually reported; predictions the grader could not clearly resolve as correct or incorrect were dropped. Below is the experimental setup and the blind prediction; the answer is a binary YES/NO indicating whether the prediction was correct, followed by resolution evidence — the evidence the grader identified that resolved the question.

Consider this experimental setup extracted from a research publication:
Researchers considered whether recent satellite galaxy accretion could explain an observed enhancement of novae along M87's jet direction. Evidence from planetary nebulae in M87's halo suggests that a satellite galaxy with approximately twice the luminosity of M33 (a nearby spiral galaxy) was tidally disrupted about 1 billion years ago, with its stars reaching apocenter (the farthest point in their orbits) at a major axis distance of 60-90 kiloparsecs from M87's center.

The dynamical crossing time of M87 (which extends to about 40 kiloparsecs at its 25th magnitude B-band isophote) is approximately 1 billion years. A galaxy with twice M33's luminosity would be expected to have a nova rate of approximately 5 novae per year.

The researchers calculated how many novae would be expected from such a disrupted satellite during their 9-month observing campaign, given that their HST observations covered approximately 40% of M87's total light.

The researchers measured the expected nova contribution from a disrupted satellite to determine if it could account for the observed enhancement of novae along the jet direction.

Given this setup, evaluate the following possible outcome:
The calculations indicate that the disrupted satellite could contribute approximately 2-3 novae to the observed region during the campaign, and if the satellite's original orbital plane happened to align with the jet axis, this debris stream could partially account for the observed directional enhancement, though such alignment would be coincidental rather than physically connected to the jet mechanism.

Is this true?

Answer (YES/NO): NO